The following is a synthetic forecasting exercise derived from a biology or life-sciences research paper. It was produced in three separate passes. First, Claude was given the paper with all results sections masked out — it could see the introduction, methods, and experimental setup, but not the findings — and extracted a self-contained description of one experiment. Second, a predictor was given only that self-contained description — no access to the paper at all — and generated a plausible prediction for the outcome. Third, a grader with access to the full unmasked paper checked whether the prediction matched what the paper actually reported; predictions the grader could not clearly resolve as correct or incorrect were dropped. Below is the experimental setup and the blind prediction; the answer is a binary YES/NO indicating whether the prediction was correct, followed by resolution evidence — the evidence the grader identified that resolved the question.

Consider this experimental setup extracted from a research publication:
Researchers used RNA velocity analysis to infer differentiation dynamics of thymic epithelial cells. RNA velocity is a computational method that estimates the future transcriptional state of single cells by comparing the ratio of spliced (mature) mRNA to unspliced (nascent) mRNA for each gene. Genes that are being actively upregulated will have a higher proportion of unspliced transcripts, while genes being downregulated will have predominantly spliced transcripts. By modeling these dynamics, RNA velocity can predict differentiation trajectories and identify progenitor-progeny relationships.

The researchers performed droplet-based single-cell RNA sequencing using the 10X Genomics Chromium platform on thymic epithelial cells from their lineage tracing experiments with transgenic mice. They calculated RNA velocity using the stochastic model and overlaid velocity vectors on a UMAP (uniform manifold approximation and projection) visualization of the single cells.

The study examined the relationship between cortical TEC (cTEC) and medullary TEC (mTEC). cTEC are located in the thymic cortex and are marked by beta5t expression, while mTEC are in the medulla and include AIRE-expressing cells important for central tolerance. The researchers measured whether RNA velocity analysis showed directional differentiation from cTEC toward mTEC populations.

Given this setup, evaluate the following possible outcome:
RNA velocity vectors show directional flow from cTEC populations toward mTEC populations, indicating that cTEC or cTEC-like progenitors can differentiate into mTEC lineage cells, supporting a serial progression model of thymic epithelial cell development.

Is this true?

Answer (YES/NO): NO